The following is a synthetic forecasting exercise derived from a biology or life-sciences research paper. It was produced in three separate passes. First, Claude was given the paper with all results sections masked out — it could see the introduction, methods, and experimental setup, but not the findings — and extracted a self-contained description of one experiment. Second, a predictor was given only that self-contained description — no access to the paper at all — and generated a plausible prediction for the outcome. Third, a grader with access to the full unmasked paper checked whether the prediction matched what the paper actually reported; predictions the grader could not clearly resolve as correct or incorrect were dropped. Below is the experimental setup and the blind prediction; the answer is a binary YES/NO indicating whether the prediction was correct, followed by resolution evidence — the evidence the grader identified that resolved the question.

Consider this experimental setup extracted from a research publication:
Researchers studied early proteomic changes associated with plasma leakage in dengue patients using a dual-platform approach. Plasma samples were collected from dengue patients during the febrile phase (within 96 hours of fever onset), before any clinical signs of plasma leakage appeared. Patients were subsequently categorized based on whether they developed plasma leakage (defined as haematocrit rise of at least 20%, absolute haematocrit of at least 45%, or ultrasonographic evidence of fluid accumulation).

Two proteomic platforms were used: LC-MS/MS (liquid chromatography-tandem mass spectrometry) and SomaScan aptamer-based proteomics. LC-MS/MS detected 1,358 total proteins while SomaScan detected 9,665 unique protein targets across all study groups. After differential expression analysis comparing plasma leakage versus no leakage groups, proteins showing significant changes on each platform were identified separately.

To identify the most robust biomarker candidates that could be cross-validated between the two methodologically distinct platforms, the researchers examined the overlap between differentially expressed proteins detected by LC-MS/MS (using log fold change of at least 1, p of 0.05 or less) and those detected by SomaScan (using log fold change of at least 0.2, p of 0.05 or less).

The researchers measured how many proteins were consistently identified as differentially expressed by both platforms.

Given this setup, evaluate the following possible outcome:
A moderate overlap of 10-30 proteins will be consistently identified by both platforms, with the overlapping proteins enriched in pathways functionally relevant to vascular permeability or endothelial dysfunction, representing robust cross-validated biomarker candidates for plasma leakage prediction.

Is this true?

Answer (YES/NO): YES